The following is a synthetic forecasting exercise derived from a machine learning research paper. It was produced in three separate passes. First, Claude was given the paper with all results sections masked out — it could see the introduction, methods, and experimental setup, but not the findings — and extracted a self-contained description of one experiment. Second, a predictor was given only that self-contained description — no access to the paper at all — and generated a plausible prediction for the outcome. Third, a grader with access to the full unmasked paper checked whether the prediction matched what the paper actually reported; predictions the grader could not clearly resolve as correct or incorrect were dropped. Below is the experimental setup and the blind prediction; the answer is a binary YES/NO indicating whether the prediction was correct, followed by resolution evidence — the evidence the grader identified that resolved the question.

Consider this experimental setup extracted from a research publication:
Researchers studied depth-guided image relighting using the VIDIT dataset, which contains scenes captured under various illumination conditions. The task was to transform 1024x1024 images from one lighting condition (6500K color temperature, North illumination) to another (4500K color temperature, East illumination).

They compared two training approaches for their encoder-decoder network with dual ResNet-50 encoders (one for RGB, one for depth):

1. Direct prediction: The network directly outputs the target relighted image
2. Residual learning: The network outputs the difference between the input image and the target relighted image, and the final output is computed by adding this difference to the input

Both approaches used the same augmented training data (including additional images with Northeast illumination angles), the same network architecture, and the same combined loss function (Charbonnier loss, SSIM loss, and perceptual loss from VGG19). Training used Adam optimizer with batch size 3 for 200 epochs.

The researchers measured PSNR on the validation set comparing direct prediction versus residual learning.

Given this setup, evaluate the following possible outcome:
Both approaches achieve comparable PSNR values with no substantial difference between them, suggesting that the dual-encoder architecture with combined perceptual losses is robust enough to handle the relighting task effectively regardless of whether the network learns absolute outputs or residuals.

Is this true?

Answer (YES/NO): NO